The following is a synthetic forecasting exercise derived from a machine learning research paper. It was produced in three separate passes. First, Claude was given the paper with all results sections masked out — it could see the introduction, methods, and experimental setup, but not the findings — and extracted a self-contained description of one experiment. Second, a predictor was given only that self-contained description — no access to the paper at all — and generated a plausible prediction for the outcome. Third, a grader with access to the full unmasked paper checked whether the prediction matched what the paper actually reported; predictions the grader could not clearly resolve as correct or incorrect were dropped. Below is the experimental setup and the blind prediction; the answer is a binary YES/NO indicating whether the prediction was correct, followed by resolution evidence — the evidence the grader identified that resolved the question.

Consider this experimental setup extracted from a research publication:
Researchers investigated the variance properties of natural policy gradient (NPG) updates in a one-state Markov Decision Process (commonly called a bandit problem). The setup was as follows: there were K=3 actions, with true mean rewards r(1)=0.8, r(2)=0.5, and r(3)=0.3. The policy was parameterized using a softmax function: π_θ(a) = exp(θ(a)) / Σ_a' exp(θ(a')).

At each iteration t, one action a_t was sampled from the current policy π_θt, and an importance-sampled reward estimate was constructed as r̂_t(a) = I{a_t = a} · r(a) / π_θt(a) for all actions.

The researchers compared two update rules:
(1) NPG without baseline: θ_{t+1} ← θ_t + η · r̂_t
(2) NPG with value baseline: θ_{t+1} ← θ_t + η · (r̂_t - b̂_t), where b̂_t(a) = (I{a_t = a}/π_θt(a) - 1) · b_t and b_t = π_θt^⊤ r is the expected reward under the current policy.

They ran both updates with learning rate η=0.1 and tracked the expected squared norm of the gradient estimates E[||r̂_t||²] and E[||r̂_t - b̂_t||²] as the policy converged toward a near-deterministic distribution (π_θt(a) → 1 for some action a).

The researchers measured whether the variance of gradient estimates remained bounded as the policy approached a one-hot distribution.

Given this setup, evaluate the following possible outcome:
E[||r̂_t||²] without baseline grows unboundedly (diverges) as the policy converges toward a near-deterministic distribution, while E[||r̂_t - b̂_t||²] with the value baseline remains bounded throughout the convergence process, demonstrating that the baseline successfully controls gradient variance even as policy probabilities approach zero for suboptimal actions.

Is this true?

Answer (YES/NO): NO